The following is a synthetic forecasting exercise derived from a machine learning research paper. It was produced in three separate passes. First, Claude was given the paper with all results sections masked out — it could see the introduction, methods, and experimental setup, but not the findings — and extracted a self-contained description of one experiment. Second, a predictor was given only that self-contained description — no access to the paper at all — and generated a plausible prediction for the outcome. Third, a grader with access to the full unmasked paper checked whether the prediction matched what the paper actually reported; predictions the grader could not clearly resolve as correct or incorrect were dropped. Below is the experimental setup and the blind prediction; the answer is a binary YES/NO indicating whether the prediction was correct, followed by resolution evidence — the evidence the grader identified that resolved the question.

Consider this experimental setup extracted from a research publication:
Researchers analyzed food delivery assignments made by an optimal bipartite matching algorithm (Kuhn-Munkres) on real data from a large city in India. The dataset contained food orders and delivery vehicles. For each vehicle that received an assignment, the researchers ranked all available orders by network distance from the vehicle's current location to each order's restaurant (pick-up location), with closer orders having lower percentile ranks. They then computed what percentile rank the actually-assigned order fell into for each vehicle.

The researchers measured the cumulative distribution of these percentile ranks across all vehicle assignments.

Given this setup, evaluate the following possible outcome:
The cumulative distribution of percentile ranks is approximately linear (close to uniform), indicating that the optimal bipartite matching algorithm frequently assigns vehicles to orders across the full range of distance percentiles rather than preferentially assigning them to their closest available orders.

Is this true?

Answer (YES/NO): NO